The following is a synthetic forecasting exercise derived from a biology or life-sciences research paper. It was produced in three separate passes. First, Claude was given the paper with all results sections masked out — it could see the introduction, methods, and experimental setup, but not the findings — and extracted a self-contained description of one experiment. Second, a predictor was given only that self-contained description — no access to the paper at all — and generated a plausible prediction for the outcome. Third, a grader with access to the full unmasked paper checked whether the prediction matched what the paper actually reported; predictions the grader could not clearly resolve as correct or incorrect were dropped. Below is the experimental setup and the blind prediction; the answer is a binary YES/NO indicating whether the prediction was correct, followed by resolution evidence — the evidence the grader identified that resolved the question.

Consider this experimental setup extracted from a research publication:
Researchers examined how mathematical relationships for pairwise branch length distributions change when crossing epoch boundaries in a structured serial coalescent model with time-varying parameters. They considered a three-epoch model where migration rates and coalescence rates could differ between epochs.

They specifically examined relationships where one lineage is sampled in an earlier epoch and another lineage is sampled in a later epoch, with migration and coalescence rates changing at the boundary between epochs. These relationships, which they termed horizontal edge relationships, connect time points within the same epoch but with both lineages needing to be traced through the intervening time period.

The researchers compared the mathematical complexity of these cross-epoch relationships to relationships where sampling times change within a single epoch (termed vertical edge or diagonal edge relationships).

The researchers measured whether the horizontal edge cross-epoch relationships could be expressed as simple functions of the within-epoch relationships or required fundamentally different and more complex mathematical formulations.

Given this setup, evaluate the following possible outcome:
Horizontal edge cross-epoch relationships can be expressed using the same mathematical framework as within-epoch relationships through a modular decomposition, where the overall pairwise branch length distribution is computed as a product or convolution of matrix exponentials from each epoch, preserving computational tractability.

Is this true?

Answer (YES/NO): NO